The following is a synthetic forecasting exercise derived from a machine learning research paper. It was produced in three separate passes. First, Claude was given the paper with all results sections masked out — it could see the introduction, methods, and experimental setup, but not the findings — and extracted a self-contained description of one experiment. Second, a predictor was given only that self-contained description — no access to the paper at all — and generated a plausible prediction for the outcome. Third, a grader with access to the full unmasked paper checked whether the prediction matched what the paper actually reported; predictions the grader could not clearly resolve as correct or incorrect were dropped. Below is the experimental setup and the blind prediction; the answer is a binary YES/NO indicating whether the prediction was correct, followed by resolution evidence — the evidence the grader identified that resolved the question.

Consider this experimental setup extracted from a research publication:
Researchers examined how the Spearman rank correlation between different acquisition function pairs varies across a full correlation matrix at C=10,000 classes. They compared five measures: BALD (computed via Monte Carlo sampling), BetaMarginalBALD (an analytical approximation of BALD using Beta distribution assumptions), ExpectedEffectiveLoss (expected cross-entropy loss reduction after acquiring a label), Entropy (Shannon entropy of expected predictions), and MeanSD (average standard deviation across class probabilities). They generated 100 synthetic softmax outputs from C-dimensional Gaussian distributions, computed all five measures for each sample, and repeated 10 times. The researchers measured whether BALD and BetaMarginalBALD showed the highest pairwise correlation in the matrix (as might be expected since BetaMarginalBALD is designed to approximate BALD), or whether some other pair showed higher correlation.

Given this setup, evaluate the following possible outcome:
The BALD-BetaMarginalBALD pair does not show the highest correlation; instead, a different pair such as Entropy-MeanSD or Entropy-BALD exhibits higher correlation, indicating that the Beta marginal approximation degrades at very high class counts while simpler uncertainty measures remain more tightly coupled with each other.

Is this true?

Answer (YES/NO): NO